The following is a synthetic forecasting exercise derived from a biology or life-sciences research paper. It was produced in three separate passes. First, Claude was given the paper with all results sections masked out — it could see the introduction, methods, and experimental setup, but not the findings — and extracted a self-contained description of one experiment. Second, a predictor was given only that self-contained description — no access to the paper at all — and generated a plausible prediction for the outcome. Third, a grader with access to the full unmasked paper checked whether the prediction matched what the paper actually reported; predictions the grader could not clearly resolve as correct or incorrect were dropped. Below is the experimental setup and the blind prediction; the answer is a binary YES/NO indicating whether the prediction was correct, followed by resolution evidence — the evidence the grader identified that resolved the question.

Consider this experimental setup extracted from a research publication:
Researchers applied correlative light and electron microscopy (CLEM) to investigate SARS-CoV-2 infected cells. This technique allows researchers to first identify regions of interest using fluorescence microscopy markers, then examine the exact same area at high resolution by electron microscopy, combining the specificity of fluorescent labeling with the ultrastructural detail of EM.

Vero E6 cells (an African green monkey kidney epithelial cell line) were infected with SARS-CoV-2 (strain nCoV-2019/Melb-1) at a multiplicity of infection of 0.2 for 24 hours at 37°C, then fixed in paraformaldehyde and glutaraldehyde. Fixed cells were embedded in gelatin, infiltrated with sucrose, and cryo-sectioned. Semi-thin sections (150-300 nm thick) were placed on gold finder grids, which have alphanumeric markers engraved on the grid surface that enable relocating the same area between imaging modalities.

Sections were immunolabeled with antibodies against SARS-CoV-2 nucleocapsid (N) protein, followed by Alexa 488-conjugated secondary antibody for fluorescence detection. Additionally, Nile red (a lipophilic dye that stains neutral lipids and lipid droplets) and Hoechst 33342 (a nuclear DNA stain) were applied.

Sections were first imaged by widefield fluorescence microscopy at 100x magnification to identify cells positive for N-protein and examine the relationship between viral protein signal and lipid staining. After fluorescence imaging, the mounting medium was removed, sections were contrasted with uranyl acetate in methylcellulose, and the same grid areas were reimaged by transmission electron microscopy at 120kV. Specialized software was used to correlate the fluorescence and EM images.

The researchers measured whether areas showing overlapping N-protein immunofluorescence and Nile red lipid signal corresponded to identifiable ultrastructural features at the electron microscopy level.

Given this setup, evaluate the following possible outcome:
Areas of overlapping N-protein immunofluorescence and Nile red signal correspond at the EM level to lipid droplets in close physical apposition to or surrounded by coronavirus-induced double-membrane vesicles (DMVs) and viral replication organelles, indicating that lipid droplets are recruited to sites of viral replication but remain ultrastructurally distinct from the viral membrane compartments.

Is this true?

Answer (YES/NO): NO